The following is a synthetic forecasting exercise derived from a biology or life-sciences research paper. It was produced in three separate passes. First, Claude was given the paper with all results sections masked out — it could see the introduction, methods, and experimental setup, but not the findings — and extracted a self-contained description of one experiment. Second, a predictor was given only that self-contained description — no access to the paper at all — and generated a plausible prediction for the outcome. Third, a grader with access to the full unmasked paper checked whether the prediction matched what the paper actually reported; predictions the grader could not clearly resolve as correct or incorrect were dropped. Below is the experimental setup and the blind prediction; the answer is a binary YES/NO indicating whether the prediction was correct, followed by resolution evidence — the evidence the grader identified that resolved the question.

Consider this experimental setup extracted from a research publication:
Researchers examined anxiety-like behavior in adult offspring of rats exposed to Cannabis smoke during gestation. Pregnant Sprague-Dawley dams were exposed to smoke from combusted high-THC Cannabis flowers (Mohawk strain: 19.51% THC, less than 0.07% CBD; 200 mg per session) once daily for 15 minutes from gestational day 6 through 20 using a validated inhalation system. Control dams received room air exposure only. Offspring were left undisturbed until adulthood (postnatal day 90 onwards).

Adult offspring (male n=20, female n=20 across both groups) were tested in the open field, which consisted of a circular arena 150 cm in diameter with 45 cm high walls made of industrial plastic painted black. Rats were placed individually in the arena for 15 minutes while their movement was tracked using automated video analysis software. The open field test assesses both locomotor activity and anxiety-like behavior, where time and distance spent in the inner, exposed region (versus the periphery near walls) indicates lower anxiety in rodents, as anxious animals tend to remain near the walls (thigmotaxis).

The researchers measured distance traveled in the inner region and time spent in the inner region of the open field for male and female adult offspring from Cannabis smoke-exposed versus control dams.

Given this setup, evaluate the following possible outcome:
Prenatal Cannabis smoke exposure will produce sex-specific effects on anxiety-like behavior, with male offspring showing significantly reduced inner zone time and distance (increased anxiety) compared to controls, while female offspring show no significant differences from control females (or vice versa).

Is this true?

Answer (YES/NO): NO